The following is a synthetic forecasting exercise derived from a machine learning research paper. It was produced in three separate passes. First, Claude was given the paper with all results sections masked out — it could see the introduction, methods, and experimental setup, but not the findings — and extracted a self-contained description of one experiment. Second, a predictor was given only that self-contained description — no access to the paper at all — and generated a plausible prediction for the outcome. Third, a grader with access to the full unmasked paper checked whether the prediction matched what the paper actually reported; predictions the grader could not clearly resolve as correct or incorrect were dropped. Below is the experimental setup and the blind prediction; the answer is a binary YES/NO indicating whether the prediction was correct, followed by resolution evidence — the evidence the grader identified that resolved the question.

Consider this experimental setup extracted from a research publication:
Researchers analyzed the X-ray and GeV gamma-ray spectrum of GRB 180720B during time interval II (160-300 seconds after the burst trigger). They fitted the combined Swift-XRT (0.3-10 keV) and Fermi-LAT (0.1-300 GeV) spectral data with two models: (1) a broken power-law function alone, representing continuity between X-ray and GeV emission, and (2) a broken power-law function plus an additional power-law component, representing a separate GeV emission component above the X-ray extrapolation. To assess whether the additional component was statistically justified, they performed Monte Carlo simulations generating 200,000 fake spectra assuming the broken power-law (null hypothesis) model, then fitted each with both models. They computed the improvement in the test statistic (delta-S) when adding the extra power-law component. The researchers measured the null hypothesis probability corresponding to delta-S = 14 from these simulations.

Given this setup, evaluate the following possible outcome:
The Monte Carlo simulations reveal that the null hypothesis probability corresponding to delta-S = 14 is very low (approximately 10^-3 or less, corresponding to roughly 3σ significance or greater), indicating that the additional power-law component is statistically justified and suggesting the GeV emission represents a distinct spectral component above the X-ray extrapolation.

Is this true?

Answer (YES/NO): YES